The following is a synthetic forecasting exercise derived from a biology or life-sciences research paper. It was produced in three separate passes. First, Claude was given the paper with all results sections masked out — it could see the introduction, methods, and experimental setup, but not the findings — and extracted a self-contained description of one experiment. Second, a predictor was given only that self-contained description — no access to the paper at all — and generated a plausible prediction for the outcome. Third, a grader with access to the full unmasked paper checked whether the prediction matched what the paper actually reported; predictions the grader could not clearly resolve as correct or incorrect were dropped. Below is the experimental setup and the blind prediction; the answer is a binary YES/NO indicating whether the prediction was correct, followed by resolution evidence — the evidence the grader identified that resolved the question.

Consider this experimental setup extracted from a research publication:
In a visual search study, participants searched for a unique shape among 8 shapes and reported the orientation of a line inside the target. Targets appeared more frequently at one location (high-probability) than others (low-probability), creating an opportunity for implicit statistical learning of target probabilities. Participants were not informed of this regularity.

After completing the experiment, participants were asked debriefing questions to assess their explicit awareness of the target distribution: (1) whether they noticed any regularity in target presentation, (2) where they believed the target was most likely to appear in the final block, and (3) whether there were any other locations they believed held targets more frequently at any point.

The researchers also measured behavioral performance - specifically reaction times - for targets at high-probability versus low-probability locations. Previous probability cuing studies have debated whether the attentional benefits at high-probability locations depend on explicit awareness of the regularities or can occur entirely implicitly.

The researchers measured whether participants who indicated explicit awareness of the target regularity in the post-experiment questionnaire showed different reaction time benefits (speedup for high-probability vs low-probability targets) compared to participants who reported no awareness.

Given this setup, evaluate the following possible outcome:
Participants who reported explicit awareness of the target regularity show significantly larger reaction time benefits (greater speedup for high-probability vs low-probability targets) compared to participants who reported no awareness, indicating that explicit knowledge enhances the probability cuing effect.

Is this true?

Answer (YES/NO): NO